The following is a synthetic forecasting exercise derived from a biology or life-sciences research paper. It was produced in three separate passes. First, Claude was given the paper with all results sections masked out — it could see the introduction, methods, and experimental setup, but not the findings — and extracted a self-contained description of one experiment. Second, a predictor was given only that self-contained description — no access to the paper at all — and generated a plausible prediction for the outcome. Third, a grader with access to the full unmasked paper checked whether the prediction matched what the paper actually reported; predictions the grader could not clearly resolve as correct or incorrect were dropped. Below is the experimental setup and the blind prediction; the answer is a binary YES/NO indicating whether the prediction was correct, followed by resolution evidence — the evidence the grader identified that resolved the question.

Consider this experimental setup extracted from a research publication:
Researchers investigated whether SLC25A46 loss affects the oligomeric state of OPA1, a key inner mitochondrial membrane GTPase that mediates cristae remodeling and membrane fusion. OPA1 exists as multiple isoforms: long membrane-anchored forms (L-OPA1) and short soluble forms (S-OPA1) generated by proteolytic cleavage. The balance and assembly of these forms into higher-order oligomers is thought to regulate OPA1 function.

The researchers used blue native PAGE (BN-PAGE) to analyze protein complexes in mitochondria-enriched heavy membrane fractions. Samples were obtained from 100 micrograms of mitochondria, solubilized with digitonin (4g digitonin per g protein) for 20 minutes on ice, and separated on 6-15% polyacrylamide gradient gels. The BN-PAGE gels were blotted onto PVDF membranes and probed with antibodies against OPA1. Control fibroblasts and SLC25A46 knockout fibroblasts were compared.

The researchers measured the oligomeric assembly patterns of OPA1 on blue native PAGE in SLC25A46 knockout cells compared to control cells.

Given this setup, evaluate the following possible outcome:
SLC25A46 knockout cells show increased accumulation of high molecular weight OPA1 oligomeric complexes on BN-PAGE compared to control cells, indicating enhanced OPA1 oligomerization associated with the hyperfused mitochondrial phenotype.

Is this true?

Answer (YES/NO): NO